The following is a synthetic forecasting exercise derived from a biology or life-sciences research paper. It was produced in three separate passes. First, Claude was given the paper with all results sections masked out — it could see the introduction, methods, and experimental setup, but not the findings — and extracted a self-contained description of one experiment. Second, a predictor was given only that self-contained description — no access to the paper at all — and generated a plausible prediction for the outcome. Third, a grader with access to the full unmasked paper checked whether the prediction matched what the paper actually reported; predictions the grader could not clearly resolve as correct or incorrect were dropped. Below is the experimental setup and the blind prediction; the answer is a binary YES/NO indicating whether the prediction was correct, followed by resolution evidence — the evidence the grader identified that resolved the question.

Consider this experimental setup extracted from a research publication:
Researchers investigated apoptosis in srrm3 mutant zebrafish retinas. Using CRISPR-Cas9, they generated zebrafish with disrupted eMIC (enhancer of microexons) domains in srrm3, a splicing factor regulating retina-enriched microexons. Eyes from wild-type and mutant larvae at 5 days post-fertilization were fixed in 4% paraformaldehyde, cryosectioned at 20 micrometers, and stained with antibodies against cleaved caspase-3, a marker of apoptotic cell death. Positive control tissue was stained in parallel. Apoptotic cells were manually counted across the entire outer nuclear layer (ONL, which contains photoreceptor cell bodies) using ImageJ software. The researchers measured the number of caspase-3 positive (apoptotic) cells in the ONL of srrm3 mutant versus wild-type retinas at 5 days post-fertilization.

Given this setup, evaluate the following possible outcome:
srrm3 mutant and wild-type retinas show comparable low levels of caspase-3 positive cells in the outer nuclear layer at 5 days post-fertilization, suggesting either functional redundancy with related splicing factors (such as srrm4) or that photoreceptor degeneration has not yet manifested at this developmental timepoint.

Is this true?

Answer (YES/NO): NO